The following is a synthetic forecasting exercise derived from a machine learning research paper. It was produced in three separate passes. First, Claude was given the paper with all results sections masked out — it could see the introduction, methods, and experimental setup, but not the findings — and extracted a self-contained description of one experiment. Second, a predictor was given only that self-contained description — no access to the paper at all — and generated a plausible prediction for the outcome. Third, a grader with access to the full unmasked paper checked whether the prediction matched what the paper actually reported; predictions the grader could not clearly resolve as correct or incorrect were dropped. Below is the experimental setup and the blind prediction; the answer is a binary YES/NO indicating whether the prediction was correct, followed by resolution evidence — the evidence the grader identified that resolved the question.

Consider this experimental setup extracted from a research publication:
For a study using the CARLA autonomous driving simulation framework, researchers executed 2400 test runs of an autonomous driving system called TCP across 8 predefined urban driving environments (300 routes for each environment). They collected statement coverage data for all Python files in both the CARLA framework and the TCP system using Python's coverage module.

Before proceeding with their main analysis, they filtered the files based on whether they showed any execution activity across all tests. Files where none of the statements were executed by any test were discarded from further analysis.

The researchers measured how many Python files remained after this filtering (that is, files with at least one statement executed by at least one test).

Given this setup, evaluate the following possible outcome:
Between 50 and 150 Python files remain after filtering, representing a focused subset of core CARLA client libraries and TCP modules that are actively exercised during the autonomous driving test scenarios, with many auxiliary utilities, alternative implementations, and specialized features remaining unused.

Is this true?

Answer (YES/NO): NO